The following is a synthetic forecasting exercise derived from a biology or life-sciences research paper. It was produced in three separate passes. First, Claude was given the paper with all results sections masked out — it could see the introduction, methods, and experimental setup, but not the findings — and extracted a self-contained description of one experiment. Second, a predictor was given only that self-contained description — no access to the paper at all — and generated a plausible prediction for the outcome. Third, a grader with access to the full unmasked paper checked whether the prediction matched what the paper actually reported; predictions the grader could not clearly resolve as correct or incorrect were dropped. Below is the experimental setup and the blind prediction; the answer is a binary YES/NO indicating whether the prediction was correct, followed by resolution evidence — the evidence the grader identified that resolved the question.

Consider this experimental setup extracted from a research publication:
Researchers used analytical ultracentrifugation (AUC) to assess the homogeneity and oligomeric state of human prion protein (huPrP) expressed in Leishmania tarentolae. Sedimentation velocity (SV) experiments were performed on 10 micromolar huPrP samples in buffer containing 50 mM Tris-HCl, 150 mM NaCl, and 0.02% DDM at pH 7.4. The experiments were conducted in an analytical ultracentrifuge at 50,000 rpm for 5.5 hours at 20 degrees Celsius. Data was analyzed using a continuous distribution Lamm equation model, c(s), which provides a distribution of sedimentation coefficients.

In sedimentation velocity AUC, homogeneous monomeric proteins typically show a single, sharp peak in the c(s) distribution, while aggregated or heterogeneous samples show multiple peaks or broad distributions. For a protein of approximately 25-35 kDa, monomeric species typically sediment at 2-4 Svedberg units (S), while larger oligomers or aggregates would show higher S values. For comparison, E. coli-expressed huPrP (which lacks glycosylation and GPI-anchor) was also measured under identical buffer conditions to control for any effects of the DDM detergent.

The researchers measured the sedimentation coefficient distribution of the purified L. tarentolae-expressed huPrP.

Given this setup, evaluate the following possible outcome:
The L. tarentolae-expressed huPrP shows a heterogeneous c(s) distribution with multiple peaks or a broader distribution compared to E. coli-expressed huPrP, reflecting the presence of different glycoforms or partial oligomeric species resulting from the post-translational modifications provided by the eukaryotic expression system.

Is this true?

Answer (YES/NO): NO